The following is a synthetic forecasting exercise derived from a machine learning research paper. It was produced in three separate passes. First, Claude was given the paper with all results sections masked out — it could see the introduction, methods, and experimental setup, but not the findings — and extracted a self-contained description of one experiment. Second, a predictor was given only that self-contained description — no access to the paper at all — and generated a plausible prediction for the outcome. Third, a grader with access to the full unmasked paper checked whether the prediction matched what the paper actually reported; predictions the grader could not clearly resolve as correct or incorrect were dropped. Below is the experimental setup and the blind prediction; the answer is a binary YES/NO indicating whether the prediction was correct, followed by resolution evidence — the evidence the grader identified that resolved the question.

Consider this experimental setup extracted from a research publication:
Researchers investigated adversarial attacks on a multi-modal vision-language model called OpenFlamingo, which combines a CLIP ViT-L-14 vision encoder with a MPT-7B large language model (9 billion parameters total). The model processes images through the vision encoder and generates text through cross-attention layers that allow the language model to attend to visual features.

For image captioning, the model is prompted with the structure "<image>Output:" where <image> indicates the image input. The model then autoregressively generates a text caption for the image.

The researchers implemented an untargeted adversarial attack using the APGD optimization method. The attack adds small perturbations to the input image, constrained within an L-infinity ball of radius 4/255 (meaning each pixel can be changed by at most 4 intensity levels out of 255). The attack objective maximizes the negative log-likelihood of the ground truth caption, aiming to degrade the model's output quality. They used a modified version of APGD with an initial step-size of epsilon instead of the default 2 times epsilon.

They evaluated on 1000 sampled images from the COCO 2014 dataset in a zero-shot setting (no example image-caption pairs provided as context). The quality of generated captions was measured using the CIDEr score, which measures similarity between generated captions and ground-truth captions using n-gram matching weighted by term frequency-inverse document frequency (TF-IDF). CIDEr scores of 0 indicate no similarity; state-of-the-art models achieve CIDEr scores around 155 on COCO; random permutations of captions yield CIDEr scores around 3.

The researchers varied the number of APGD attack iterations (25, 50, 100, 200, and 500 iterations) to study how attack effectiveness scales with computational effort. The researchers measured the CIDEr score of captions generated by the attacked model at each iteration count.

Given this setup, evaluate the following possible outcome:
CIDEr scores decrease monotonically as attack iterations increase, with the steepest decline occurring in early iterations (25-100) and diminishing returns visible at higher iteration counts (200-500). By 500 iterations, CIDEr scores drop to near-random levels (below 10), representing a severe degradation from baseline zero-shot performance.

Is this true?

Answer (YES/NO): NO